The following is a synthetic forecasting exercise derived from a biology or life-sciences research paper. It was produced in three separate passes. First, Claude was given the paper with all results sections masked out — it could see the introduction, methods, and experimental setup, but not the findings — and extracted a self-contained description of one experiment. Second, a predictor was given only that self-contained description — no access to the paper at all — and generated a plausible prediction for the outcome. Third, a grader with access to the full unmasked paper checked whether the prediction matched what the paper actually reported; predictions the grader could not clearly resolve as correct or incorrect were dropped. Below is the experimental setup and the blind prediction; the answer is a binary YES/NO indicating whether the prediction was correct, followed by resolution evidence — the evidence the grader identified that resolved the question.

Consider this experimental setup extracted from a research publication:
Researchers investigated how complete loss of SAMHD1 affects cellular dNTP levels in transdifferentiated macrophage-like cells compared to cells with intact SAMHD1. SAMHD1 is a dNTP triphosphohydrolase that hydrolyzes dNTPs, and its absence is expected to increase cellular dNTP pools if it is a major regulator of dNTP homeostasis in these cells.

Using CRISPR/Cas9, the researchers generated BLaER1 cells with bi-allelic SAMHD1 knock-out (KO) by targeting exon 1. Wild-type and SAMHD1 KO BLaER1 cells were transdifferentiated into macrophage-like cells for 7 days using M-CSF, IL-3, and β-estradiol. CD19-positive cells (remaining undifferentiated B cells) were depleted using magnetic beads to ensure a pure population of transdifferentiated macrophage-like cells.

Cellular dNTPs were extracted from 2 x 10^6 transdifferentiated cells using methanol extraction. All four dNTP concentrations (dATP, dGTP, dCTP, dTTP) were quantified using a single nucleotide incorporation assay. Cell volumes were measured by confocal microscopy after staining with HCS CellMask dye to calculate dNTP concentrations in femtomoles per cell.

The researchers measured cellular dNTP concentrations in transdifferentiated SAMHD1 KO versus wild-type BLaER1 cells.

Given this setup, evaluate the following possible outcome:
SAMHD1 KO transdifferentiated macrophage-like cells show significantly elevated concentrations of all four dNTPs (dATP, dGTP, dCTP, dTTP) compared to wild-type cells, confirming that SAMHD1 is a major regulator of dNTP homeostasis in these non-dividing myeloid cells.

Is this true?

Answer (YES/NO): NO